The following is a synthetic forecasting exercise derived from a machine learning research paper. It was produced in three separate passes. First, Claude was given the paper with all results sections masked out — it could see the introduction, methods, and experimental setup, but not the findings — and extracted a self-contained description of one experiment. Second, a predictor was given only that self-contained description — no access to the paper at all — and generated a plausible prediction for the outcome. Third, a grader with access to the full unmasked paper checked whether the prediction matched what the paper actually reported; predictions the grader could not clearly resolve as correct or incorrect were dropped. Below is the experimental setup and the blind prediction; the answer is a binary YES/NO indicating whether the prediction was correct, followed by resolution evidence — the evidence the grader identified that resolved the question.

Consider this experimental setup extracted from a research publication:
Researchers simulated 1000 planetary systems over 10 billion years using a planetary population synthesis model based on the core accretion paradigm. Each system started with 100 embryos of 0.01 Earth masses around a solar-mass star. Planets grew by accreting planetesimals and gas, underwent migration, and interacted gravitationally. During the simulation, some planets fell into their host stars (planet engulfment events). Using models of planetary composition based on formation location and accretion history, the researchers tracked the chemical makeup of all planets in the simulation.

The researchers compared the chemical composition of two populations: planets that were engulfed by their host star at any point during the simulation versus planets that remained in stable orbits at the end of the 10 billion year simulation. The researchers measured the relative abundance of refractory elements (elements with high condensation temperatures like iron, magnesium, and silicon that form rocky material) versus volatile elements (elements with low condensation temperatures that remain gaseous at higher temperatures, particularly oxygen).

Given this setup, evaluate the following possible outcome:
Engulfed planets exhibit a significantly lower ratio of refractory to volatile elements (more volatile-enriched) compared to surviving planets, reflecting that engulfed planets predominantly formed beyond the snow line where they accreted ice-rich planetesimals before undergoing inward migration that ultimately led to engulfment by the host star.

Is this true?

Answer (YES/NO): NO